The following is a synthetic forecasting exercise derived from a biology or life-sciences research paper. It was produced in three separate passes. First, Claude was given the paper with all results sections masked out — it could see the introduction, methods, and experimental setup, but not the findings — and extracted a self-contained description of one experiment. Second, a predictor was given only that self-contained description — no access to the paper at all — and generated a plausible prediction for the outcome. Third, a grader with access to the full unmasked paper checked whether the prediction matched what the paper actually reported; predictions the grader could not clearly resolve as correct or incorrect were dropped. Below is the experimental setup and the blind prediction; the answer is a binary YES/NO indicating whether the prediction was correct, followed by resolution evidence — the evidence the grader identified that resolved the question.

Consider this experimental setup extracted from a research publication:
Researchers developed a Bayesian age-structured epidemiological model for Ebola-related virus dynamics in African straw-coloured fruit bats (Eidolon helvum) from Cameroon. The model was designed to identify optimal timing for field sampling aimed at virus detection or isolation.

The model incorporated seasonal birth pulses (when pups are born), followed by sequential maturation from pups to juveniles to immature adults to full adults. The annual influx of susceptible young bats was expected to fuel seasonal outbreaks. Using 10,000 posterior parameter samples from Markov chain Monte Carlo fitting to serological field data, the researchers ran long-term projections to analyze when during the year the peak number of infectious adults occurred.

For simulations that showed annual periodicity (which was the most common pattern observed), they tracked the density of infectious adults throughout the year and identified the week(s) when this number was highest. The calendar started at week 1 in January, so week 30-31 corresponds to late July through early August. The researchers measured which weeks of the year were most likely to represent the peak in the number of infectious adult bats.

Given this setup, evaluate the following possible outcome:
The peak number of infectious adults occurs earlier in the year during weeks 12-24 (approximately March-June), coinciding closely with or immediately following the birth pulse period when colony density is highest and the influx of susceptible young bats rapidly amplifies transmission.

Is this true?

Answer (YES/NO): NO